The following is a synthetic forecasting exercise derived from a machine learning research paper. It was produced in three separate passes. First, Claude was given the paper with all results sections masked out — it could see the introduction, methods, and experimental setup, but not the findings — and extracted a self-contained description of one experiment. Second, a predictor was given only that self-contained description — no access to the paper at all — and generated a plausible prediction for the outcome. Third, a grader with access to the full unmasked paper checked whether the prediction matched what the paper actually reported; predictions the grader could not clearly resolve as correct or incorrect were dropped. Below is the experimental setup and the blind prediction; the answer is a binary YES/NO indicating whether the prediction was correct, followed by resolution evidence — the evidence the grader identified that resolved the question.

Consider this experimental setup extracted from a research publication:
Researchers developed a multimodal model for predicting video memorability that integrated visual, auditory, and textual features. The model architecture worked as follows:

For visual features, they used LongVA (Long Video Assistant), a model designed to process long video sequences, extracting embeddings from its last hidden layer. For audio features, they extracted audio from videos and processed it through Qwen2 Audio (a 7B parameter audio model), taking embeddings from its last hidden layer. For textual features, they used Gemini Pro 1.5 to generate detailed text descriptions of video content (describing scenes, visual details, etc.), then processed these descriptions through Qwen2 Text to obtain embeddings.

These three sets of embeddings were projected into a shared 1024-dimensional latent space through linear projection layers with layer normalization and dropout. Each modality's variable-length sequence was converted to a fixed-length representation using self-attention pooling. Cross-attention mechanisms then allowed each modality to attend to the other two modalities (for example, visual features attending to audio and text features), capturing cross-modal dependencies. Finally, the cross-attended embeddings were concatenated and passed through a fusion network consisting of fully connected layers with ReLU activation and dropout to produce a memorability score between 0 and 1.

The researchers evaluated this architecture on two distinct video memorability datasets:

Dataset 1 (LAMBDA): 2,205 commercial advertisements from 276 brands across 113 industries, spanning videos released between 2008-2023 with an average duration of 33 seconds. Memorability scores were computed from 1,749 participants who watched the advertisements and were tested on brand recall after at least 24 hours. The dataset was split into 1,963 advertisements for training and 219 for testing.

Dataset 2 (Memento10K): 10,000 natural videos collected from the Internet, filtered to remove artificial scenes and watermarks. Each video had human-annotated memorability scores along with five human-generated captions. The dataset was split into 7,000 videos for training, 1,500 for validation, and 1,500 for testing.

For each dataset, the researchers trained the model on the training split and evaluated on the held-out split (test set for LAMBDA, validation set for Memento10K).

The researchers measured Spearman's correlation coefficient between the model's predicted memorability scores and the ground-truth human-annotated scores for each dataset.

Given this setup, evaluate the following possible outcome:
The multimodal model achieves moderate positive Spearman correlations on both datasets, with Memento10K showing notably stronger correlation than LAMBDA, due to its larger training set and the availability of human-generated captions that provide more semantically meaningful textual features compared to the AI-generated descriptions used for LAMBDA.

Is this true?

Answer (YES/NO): YES